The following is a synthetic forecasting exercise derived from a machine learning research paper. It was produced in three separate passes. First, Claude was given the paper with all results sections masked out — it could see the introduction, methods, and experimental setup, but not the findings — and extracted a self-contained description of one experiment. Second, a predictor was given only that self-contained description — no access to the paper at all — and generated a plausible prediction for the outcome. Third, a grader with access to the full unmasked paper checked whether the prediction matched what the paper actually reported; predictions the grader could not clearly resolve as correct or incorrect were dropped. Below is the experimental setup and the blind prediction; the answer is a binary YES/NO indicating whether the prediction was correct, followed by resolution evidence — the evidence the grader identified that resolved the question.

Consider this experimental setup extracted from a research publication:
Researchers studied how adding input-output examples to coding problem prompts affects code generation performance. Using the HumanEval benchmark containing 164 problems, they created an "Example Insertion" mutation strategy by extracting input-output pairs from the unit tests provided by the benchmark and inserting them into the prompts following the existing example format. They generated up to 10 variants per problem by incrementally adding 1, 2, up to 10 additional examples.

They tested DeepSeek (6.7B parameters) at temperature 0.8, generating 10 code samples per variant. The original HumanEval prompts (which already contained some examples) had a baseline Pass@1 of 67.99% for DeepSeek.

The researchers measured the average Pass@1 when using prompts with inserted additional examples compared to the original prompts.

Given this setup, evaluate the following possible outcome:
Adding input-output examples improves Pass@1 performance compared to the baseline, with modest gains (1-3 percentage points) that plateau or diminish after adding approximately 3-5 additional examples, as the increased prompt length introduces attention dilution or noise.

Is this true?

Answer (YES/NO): NO